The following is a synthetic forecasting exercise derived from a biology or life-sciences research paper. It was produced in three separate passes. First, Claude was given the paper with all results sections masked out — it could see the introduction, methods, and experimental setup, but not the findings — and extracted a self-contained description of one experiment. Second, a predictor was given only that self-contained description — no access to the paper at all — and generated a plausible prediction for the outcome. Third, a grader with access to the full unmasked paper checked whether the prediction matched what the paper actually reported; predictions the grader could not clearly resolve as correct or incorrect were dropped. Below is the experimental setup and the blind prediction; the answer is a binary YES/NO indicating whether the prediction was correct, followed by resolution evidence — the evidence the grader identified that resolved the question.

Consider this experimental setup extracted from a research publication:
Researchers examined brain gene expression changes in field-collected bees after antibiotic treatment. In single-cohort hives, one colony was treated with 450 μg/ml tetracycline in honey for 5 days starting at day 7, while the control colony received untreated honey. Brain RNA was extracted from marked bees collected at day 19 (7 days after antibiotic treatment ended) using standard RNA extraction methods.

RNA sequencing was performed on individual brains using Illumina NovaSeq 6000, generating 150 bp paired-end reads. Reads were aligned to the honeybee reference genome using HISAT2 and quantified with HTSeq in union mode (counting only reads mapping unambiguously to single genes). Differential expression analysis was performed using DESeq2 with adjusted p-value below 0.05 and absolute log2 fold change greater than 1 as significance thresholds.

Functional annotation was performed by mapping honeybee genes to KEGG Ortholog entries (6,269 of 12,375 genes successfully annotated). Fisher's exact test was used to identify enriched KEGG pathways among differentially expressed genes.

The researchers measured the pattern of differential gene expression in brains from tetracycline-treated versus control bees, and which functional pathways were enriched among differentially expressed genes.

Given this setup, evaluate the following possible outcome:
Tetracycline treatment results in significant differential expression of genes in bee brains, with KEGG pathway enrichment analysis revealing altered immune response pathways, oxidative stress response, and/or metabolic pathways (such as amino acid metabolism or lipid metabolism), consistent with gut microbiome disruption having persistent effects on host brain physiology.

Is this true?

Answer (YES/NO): NO